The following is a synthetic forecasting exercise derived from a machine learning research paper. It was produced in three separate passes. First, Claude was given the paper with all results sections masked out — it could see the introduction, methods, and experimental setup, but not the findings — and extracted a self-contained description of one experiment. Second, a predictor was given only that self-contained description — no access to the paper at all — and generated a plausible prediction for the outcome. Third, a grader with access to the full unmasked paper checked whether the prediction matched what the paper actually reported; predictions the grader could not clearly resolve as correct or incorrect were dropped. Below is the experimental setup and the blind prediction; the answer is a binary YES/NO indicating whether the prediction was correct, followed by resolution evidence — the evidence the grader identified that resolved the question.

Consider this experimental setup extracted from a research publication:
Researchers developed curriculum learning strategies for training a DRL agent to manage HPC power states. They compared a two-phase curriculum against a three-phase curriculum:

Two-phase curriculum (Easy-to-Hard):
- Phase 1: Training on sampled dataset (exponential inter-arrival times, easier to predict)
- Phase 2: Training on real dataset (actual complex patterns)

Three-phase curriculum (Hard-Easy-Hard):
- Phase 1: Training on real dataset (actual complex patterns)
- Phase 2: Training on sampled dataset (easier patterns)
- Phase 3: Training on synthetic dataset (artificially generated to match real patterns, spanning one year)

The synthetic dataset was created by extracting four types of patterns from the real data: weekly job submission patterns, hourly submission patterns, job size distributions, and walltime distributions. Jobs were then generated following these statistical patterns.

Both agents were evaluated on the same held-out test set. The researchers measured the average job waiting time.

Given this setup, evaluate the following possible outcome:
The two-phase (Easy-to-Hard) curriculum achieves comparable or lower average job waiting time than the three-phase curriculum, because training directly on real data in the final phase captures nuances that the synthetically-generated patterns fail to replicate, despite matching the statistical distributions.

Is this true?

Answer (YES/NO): YES